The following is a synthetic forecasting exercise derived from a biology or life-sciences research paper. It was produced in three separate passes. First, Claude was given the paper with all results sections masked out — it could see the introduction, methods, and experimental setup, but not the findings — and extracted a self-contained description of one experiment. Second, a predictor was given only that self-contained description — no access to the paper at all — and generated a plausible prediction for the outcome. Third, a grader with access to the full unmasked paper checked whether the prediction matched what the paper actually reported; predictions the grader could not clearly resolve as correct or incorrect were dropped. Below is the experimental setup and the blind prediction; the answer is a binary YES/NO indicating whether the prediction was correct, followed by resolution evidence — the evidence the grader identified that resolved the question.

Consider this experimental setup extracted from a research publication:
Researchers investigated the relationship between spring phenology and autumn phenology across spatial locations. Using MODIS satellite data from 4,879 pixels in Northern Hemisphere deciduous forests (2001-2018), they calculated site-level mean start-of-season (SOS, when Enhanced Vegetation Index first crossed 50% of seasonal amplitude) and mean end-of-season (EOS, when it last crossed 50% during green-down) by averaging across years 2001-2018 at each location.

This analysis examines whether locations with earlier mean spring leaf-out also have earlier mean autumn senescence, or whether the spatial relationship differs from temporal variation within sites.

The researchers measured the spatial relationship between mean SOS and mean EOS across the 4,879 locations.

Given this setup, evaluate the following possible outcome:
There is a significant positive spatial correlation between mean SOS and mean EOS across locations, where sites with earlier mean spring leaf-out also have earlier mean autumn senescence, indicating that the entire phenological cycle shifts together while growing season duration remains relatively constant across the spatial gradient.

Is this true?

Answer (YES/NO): NO